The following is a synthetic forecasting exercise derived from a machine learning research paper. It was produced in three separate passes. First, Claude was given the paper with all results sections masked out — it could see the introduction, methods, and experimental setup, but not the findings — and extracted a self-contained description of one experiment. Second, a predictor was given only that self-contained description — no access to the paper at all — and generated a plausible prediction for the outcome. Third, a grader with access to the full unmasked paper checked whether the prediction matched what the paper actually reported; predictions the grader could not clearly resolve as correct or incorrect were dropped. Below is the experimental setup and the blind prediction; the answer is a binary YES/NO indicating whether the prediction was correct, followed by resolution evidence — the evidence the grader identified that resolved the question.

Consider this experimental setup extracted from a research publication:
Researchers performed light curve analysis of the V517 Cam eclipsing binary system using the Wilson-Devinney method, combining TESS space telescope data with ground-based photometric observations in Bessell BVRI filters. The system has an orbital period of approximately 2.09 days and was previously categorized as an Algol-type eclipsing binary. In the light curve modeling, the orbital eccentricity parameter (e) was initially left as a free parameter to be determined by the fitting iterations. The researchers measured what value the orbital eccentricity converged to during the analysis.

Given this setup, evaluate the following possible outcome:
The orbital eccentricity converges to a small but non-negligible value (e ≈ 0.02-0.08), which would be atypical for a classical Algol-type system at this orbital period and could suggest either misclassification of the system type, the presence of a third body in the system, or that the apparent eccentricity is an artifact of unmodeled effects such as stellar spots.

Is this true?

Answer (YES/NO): NO